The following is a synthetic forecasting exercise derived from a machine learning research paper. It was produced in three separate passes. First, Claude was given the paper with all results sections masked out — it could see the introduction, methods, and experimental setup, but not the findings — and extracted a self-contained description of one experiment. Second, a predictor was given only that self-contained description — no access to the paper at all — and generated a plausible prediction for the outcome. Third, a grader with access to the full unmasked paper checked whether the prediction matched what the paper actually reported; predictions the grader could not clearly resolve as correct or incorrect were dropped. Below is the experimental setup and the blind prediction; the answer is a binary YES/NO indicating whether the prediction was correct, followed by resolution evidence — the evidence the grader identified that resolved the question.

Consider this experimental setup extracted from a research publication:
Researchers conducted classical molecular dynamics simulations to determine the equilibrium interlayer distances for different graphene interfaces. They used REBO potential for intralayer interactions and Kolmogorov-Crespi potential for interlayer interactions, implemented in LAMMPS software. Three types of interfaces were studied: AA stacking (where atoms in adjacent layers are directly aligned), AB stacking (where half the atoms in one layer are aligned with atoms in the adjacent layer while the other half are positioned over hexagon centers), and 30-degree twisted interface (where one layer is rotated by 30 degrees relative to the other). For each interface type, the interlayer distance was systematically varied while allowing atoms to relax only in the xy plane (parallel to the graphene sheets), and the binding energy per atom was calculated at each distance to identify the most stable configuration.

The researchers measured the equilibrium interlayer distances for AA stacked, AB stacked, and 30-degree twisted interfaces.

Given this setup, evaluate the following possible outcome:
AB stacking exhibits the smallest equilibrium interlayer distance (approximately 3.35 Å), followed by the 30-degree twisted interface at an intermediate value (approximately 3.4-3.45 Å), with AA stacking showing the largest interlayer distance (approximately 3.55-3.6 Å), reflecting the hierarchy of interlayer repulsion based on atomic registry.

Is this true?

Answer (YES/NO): YES